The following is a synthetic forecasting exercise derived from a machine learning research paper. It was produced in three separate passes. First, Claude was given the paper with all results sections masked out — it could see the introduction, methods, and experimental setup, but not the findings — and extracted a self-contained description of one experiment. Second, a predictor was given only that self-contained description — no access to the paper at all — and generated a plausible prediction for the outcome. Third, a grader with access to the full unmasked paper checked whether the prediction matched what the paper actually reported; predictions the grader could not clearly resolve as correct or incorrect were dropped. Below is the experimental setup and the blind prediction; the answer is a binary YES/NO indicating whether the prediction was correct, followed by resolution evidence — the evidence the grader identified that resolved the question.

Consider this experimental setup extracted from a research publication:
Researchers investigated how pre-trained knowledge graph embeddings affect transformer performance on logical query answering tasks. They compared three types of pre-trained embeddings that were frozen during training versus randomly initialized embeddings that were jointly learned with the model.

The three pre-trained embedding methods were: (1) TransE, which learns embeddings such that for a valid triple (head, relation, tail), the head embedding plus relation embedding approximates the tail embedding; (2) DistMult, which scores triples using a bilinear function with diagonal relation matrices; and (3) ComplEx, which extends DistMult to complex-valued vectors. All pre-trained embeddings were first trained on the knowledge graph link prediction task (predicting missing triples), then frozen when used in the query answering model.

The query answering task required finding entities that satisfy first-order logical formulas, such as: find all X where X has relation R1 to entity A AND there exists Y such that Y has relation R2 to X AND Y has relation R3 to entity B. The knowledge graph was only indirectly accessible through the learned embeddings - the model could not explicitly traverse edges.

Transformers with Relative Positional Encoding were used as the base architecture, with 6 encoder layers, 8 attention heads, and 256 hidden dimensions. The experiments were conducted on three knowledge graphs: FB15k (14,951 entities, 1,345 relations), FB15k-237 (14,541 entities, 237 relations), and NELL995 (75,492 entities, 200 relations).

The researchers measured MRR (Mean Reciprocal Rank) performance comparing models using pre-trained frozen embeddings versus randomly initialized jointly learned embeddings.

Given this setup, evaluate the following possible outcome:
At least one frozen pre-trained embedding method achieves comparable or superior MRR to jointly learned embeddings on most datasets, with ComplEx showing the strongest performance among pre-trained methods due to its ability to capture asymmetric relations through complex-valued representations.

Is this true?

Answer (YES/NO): NO